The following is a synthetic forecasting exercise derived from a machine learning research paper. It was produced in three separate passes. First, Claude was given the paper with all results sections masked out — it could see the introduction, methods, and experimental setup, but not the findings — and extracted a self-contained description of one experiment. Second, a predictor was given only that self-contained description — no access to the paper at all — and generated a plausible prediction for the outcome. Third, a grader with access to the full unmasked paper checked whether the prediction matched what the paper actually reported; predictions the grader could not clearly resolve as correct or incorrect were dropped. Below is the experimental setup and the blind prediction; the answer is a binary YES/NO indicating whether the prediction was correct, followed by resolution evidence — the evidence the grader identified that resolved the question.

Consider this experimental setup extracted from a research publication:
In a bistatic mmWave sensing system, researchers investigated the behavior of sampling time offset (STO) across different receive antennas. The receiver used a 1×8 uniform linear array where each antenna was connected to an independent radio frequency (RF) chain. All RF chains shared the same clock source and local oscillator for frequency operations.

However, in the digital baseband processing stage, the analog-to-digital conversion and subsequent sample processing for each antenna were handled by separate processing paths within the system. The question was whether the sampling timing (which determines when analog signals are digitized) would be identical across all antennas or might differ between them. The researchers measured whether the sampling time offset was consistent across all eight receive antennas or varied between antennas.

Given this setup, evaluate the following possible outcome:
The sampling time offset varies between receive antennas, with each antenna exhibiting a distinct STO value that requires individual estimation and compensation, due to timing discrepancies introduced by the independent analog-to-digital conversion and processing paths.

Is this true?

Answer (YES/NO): YES